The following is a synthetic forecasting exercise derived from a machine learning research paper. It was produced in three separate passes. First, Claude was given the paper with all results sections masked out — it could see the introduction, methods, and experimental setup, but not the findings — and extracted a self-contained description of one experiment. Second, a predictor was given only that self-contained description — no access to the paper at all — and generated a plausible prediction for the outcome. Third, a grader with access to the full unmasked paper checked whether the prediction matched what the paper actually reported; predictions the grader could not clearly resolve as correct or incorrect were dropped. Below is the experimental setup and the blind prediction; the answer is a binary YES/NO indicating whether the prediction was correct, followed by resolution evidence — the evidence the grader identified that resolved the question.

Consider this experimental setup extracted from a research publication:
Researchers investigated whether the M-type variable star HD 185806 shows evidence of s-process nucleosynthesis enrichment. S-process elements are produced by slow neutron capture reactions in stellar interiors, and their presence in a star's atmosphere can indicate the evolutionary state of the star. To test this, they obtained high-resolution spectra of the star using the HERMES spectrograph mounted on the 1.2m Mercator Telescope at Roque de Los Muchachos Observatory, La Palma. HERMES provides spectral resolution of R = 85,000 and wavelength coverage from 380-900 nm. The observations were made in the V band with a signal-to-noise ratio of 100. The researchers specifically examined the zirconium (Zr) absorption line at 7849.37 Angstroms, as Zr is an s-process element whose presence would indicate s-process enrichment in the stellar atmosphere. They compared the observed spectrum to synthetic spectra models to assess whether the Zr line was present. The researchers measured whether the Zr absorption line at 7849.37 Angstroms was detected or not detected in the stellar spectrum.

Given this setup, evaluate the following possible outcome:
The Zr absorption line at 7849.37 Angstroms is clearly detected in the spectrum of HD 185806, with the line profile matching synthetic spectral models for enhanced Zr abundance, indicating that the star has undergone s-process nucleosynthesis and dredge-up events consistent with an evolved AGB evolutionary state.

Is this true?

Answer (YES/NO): NO